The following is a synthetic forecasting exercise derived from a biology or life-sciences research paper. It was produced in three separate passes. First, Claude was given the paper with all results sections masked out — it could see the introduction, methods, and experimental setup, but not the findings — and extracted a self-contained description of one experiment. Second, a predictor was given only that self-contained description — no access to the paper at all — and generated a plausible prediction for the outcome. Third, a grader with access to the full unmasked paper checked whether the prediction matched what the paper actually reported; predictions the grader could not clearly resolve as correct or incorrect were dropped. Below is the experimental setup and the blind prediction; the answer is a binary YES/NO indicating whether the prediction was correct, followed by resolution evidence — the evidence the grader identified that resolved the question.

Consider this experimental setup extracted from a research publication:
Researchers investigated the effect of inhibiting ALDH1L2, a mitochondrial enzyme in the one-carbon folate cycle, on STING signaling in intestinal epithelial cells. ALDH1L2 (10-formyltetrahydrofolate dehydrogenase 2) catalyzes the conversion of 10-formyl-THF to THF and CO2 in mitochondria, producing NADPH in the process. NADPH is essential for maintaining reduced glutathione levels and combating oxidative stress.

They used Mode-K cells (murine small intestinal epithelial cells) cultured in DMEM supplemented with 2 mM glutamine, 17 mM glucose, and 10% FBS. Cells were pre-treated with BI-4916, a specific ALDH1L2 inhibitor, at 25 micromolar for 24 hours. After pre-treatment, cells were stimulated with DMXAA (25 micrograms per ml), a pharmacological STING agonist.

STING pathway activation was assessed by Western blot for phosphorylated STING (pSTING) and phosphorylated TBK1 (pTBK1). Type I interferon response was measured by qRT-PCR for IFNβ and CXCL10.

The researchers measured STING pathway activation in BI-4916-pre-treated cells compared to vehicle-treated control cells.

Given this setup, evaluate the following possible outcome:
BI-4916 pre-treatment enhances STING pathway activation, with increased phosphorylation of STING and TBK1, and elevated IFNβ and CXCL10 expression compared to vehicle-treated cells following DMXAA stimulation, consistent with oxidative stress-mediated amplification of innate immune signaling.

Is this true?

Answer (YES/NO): NO